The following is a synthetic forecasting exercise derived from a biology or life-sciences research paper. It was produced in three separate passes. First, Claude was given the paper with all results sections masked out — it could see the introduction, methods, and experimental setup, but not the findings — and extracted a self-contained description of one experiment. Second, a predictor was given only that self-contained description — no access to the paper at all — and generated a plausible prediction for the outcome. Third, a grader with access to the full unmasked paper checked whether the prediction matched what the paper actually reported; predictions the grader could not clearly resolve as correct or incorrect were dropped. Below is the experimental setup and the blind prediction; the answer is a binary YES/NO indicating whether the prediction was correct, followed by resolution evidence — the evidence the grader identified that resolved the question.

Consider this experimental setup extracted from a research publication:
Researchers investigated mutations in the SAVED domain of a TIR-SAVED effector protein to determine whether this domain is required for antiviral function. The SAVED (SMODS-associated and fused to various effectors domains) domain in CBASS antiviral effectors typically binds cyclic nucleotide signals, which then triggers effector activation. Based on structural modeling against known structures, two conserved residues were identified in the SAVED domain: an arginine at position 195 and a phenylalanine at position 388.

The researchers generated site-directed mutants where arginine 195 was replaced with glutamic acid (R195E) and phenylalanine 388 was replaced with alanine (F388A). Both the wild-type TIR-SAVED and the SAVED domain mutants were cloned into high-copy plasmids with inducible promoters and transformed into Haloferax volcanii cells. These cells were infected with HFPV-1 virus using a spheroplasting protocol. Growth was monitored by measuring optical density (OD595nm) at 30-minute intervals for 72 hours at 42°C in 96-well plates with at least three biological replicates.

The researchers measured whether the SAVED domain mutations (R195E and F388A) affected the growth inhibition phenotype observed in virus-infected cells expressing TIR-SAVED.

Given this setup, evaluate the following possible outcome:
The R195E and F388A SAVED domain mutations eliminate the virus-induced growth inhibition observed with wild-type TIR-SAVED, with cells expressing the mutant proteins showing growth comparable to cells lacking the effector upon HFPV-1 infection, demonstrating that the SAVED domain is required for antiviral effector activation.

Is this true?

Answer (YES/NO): NO